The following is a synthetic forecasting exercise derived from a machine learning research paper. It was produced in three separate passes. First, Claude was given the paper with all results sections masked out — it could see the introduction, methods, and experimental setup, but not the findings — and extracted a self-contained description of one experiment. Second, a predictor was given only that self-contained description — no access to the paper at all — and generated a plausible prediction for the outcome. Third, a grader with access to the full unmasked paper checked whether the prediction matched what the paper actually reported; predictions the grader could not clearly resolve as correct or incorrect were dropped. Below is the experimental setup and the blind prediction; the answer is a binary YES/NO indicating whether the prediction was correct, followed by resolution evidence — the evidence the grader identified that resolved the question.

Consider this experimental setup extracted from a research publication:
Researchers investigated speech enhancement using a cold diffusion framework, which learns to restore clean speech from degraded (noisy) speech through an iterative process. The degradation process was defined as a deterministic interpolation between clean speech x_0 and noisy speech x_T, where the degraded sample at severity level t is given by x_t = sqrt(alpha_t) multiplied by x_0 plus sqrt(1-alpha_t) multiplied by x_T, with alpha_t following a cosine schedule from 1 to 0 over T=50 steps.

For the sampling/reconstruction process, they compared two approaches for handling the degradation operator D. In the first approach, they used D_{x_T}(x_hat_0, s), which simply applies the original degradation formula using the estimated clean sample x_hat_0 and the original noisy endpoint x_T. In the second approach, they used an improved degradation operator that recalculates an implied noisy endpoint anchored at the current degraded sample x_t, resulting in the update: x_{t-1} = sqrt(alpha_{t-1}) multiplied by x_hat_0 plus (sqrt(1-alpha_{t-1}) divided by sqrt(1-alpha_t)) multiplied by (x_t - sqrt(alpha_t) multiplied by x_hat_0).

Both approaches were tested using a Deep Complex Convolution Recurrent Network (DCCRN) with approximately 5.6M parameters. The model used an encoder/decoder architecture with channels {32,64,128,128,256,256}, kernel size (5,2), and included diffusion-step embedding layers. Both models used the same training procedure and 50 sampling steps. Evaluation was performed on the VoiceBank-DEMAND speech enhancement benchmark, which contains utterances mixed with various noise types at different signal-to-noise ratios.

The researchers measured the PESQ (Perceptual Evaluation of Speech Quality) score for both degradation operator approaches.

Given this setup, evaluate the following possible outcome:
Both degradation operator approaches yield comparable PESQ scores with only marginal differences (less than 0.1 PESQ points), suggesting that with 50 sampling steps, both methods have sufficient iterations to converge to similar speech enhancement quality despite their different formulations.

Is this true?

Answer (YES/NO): YES